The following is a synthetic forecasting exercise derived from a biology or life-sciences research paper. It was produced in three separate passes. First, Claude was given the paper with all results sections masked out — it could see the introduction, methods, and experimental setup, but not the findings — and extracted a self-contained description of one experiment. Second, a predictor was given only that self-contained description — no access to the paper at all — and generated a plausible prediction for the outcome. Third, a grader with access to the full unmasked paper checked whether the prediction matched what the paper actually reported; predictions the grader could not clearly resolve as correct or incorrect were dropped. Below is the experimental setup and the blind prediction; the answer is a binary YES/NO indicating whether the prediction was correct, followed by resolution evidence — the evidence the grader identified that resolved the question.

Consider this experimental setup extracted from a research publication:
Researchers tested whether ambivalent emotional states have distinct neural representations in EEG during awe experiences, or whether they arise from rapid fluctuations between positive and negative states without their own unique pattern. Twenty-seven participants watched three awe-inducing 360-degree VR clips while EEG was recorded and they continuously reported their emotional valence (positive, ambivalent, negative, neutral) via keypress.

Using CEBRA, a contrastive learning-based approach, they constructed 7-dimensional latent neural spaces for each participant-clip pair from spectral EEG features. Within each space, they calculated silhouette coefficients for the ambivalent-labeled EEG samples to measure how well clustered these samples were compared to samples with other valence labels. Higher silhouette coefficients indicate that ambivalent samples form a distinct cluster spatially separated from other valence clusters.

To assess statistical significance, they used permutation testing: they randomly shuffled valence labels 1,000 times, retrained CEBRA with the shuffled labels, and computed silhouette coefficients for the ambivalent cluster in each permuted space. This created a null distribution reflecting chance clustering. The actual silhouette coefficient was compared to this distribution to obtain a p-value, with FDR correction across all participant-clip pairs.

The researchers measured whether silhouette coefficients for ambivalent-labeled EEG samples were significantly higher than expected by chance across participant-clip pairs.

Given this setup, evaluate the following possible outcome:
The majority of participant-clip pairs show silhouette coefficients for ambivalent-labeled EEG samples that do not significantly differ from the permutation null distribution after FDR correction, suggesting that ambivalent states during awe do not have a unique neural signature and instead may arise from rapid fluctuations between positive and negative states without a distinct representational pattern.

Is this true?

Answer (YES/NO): NO